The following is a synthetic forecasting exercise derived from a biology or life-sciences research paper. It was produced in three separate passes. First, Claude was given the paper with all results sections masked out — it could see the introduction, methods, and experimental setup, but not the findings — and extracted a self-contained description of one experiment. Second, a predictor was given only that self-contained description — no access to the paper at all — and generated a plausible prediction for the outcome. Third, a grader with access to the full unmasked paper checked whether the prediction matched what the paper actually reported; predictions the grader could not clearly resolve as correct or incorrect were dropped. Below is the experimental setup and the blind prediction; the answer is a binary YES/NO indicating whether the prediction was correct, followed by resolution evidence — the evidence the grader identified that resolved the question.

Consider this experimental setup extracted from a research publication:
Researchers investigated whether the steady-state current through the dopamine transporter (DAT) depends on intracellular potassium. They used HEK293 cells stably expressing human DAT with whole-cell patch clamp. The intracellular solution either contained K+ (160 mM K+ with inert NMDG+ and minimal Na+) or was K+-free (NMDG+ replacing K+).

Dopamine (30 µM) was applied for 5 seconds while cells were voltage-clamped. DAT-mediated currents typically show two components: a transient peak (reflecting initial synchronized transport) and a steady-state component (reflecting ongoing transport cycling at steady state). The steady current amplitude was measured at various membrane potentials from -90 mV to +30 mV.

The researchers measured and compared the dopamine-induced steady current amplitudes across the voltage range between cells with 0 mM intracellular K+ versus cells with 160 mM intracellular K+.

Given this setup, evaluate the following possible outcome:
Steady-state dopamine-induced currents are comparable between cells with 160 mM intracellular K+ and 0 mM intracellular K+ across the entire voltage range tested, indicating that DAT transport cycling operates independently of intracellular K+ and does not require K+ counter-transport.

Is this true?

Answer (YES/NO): NO